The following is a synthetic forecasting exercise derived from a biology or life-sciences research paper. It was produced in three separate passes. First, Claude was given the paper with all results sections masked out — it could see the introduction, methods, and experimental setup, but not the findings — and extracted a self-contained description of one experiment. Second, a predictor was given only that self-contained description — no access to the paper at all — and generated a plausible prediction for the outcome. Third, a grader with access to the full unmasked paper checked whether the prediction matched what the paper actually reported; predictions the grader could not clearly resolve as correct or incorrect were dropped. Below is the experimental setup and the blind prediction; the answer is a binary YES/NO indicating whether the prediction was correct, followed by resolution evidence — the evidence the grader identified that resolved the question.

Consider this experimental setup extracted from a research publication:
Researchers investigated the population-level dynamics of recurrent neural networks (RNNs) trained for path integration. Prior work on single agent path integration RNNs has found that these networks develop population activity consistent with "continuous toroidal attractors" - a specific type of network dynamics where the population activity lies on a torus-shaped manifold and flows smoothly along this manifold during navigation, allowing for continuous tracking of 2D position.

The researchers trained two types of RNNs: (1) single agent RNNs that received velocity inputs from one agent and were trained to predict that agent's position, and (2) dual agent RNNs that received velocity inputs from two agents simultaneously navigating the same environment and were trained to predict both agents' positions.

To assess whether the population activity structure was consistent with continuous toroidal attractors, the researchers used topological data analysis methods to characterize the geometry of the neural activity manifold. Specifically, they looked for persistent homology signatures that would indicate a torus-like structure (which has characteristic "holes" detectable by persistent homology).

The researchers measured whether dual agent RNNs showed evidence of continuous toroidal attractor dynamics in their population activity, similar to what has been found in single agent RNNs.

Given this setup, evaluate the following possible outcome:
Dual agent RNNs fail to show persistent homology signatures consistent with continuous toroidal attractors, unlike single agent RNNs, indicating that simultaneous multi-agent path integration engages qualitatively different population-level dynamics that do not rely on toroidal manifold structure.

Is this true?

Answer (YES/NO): YES